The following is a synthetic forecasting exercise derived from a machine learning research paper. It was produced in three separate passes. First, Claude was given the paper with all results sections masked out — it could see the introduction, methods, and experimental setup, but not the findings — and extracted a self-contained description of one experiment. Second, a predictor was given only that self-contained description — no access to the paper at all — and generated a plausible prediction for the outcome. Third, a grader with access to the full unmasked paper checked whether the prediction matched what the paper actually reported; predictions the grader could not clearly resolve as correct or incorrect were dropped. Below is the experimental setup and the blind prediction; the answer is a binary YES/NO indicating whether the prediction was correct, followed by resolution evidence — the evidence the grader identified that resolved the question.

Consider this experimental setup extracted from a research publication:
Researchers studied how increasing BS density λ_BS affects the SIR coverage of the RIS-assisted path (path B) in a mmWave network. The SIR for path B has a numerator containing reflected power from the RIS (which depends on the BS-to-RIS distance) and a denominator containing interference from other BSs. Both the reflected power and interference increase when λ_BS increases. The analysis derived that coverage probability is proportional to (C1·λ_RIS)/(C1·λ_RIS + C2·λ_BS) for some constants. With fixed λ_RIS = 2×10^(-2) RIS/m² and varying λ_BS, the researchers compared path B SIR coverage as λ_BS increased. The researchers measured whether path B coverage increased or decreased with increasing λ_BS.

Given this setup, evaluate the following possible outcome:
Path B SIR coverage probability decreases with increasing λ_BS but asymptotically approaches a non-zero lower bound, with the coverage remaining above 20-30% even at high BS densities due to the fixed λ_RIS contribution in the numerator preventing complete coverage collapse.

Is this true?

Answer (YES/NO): NO